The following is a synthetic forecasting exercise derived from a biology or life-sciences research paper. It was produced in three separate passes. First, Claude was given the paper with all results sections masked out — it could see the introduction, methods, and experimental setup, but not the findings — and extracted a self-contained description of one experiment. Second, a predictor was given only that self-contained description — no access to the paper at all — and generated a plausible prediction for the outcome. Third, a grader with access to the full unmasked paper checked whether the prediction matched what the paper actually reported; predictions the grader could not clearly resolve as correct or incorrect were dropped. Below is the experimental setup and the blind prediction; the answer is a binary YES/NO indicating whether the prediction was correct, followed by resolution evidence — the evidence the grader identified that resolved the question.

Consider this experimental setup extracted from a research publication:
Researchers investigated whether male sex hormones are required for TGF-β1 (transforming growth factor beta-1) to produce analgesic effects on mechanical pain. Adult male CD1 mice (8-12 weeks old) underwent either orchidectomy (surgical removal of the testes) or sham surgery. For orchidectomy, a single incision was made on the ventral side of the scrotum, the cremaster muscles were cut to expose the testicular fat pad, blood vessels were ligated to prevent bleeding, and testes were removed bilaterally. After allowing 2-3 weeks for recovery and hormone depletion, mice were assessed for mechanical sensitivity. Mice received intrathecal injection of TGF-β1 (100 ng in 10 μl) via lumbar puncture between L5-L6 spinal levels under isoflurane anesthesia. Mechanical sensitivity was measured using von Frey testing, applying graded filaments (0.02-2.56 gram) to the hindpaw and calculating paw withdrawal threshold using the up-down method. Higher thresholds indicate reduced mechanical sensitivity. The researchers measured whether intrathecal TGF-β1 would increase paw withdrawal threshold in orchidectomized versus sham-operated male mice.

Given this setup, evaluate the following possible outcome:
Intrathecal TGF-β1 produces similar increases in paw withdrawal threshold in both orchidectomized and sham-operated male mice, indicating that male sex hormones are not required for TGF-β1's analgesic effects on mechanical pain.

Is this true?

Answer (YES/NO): NO